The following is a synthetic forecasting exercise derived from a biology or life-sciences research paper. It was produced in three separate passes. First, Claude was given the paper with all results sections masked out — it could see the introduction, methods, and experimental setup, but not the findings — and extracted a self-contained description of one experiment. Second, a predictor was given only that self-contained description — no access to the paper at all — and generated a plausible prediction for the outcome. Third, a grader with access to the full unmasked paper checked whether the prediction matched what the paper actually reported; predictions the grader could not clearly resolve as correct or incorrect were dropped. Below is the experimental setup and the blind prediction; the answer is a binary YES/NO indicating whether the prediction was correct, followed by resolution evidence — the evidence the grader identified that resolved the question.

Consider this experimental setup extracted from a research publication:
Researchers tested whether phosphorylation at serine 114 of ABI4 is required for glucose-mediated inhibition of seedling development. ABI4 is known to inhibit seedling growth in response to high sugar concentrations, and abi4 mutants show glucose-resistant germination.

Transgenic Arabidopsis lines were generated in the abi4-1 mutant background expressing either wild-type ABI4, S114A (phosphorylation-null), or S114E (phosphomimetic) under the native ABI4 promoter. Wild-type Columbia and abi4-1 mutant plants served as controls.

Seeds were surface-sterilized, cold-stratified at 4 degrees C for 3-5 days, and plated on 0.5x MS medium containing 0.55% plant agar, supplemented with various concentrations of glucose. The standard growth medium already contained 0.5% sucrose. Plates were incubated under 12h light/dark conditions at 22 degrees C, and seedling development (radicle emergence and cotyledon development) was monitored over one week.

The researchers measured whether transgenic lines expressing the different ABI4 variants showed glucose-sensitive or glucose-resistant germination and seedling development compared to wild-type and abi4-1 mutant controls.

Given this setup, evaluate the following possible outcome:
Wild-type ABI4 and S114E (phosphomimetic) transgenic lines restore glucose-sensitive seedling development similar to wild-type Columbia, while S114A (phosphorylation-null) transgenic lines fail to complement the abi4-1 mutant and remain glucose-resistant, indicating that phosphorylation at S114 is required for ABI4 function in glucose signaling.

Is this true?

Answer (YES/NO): YES